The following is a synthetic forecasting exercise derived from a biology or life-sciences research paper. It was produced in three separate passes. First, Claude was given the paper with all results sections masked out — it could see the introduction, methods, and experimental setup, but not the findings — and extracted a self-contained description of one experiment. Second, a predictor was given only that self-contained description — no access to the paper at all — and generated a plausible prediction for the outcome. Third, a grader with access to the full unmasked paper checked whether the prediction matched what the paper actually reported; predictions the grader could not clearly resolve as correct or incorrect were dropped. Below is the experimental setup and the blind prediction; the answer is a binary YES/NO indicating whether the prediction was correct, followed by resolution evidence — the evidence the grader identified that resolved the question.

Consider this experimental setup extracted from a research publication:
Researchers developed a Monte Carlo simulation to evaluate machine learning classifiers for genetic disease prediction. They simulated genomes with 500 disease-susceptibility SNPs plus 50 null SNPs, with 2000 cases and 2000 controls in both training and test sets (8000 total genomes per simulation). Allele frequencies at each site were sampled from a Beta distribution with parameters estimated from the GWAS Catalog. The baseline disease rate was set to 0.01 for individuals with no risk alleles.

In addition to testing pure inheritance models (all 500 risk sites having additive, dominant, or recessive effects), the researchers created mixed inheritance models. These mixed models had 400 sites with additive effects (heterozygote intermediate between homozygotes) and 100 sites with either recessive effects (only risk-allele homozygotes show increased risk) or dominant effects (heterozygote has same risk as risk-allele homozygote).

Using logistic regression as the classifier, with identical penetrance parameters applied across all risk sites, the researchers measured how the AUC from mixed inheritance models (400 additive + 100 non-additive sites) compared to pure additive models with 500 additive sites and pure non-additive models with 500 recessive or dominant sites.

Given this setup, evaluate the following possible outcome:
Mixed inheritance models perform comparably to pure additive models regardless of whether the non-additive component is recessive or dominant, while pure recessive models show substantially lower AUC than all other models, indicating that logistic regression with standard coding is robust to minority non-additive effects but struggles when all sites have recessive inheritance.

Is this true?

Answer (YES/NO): NO